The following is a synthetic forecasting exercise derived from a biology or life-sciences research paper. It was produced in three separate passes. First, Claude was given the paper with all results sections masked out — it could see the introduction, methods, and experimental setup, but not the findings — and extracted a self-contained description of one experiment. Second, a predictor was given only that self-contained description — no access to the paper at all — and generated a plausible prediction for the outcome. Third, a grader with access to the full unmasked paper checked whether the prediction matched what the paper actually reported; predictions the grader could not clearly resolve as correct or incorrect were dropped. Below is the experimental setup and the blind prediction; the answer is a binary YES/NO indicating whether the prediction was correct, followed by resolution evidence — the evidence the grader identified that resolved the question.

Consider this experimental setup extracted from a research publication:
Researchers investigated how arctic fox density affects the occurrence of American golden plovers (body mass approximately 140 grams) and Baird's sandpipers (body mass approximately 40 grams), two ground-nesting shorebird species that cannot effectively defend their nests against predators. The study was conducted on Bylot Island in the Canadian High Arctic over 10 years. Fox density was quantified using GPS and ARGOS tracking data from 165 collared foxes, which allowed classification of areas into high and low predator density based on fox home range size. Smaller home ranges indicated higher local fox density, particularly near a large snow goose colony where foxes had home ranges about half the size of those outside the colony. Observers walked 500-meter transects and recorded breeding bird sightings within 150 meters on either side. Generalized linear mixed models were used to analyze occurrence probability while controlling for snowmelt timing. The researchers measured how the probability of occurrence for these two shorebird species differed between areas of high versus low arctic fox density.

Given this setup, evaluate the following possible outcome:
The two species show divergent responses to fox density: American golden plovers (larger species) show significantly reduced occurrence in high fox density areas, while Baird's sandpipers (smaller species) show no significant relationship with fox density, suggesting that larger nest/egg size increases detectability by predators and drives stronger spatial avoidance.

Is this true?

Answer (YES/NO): NO